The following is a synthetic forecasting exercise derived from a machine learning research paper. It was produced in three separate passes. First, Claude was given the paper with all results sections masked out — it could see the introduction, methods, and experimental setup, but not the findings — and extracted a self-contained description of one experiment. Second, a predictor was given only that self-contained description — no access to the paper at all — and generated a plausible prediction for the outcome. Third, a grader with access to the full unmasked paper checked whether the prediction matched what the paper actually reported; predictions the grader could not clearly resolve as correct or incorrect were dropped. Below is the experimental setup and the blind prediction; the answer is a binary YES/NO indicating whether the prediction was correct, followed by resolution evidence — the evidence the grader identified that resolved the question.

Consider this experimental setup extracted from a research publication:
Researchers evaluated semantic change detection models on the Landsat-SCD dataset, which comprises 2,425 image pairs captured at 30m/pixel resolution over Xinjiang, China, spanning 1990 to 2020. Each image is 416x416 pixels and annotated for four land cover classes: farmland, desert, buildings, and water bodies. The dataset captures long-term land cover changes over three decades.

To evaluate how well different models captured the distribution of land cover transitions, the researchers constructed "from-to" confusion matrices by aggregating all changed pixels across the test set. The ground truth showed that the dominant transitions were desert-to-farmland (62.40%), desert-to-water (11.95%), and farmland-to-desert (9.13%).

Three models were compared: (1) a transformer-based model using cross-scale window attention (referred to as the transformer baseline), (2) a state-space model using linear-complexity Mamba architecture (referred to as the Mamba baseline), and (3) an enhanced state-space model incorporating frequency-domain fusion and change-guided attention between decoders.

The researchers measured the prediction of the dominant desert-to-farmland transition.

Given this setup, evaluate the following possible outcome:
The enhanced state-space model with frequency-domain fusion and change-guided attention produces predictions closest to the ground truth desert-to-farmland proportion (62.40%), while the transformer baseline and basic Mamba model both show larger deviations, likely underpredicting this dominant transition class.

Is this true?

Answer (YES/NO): NO